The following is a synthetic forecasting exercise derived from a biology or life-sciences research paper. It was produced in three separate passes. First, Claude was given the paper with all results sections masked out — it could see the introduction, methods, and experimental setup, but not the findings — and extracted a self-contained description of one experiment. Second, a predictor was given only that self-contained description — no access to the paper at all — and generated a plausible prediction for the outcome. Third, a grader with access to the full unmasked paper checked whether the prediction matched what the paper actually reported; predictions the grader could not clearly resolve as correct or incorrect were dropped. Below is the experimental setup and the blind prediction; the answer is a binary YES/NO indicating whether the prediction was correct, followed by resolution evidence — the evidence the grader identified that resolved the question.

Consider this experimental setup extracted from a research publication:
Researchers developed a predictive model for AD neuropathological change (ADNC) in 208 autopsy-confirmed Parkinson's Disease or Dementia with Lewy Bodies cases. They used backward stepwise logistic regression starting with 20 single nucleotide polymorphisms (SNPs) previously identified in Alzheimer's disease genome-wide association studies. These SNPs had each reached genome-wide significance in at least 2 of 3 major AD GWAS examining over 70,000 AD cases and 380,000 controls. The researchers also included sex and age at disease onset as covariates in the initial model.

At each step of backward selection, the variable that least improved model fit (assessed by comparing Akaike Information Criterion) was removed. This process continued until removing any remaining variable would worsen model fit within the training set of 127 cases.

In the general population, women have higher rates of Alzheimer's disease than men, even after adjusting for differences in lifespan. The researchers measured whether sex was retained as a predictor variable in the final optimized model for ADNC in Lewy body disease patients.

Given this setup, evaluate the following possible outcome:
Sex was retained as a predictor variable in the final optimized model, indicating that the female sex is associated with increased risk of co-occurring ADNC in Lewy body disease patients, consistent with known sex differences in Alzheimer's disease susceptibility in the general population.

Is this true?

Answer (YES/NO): NO